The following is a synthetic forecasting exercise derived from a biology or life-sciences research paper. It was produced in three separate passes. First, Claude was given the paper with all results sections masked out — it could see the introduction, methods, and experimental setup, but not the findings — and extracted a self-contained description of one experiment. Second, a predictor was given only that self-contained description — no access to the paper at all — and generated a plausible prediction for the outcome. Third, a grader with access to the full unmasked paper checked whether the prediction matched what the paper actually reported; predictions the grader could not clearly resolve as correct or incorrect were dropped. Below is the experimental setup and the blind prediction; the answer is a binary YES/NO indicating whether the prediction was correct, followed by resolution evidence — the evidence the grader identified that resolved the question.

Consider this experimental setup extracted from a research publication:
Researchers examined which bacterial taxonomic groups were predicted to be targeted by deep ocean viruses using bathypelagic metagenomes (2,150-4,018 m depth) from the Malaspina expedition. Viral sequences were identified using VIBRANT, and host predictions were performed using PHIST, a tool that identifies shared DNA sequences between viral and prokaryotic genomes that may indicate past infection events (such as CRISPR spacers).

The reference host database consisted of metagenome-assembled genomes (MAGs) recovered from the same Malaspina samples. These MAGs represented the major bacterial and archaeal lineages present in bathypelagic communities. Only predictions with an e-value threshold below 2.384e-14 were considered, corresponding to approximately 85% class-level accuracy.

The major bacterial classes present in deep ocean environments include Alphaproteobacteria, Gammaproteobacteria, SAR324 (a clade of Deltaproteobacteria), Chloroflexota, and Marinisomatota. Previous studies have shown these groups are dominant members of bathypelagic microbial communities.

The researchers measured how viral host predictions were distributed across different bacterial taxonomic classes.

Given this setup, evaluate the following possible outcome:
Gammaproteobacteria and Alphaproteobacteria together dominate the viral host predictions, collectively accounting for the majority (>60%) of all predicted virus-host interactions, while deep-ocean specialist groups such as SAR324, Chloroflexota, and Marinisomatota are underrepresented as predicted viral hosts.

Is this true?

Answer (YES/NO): NO